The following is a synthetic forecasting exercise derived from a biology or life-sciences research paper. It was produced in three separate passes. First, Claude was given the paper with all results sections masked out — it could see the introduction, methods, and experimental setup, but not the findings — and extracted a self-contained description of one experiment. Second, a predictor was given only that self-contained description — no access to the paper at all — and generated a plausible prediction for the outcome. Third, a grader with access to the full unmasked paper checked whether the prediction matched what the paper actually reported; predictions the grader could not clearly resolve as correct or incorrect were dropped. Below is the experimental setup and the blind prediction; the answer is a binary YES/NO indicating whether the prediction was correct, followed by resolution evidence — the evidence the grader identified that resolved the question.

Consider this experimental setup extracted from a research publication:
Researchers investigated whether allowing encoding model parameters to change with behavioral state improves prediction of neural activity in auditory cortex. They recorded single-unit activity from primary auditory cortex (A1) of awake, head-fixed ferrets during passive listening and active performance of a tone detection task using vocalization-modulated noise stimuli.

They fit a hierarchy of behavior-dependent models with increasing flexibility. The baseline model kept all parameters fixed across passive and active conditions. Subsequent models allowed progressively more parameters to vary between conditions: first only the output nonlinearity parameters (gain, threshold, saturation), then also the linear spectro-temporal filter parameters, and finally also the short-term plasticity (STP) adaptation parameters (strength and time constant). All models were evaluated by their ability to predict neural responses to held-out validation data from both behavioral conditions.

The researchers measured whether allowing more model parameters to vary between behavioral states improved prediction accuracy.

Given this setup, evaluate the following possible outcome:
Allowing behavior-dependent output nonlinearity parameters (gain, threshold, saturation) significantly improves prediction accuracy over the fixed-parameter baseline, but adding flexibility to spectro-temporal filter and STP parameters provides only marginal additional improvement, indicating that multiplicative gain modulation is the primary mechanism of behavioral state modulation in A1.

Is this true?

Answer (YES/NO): NO